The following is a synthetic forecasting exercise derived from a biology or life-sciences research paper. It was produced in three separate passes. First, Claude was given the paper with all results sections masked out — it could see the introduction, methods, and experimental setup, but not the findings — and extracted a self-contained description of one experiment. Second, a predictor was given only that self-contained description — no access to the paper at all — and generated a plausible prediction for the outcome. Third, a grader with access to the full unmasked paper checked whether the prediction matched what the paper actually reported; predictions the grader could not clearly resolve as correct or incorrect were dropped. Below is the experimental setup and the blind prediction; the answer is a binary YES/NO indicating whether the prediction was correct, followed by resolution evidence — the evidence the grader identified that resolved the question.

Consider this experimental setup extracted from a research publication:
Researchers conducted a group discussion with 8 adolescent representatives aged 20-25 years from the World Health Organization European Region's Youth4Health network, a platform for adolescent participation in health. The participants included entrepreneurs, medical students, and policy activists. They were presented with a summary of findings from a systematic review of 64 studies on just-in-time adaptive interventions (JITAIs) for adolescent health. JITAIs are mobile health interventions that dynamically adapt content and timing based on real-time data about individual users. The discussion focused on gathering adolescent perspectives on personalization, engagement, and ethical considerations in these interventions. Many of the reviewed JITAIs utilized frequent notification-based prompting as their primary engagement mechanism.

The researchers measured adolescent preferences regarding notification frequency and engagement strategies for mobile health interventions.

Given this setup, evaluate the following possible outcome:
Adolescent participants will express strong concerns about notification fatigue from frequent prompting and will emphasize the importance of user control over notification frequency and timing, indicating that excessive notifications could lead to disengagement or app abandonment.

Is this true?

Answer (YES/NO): YES